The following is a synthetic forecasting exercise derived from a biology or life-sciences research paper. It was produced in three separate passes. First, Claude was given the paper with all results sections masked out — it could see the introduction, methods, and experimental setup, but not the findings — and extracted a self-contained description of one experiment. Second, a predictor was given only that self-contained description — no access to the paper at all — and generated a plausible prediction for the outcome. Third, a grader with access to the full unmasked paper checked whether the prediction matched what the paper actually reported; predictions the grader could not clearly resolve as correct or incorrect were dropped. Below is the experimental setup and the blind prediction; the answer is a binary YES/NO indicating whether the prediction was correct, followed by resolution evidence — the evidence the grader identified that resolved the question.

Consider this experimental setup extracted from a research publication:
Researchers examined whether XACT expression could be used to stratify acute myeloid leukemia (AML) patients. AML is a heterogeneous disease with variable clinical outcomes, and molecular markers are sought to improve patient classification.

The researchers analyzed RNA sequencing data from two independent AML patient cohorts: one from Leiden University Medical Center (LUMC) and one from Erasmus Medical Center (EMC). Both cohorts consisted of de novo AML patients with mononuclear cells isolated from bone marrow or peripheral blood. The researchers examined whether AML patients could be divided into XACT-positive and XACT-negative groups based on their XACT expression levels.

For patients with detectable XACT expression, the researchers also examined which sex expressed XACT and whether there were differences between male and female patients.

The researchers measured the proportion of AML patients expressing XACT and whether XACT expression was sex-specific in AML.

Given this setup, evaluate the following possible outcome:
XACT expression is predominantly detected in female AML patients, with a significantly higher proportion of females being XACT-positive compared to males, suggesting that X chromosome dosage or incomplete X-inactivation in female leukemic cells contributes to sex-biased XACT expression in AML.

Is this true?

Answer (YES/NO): NO